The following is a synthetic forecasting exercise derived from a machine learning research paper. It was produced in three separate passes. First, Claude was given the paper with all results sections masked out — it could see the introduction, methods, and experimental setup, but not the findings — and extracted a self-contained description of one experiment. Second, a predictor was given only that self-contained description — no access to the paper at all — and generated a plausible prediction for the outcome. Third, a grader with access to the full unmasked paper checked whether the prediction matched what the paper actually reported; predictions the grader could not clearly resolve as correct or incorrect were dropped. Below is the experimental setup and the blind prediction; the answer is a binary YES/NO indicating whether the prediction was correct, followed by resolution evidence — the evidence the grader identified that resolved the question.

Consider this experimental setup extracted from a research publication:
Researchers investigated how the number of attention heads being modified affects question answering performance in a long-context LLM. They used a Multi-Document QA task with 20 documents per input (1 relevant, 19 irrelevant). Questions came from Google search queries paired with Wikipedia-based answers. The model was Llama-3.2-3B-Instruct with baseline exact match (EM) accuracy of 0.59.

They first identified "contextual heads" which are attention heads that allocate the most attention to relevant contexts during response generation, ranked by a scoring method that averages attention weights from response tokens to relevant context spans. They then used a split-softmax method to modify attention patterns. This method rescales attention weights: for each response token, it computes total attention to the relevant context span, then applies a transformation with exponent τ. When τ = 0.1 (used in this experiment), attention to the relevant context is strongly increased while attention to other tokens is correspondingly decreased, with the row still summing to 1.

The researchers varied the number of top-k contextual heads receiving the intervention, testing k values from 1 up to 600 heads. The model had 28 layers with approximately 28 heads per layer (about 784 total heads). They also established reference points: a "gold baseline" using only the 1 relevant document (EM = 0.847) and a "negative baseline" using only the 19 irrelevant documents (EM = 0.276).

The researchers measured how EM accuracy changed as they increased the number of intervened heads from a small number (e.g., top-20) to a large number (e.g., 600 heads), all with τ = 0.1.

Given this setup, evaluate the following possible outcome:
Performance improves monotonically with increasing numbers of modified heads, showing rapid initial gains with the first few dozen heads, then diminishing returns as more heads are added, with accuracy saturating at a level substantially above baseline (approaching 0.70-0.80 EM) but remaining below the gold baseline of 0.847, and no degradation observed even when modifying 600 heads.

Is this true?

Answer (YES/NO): NO